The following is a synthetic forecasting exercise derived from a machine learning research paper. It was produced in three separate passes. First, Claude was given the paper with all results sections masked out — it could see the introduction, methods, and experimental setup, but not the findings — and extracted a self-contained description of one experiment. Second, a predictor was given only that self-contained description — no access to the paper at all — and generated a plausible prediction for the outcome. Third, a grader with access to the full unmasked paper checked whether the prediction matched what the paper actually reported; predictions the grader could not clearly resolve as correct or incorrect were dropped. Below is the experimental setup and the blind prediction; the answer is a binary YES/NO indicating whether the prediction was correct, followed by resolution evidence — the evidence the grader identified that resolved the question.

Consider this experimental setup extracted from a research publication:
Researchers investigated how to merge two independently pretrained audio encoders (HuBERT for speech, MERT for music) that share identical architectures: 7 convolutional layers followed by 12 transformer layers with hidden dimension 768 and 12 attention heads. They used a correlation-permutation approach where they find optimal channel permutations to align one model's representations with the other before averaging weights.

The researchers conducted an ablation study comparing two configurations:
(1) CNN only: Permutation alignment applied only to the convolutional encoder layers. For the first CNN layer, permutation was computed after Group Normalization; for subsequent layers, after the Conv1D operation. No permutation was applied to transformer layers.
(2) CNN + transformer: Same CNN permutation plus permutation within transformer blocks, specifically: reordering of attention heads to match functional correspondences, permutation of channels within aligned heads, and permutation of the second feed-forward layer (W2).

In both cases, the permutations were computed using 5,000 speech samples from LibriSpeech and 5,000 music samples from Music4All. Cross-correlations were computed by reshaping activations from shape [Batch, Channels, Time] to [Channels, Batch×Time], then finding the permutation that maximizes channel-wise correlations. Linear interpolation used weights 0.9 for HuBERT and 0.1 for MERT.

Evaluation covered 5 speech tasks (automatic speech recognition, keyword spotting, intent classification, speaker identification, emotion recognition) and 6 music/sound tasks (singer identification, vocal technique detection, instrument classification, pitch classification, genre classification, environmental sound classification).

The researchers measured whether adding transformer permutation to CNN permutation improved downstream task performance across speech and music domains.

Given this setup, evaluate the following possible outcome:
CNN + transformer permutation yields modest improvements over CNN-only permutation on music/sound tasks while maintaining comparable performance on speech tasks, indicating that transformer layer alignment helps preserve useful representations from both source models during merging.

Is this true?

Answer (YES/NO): NO